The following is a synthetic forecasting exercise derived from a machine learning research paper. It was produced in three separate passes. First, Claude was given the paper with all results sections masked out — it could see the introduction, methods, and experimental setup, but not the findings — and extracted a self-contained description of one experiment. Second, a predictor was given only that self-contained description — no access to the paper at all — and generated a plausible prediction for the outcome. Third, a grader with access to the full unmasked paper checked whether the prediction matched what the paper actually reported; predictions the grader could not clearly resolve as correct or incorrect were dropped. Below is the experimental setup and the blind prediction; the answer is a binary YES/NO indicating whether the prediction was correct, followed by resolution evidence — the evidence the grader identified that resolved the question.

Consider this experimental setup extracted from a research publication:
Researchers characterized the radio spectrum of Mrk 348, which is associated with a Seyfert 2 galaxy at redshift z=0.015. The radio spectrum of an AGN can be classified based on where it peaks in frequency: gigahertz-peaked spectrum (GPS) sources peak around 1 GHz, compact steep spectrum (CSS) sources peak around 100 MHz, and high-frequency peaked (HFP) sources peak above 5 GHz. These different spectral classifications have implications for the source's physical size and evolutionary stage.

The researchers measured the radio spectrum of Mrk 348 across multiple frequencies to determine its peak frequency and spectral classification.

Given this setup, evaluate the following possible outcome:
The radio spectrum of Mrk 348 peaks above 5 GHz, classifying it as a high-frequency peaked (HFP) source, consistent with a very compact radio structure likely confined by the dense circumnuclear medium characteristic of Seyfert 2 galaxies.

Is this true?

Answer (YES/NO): NO